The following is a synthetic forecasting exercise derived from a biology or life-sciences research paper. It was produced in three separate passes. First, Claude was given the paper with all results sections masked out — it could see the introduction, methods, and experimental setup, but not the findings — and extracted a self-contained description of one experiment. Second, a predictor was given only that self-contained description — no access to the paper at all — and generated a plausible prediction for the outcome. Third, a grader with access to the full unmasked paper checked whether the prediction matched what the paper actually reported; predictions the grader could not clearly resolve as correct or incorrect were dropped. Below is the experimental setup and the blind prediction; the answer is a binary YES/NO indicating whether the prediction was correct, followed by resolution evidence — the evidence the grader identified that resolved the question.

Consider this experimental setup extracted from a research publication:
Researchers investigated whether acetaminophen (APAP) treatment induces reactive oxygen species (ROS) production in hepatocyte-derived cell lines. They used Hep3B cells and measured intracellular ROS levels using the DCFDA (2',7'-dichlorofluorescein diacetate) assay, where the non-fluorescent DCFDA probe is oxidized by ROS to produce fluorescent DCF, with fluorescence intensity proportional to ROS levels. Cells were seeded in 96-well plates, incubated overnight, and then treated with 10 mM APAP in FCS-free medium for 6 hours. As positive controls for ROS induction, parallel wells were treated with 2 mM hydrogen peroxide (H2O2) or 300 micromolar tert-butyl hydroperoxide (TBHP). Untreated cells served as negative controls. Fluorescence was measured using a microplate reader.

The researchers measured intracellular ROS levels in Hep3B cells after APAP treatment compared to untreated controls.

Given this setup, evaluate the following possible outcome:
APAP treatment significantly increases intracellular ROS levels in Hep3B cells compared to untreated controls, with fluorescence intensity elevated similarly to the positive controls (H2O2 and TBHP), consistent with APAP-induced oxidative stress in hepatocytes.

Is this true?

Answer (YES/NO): YES